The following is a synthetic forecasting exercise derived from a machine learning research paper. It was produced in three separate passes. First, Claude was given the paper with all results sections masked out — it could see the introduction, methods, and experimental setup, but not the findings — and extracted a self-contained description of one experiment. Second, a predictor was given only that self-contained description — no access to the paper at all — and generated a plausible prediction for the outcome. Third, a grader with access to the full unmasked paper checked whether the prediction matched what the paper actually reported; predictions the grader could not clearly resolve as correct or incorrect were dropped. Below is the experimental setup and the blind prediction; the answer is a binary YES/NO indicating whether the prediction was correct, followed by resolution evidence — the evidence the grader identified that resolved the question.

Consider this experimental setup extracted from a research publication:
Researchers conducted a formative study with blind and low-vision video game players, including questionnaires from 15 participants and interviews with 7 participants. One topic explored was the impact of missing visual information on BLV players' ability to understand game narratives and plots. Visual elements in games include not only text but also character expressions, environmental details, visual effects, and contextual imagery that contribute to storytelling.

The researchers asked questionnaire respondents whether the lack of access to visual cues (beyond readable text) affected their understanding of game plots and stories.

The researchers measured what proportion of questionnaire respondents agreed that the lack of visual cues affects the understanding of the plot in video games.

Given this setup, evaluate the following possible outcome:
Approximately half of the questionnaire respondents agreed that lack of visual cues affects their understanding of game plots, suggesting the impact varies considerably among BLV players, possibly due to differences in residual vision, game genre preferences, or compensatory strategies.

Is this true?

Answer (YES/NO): NO